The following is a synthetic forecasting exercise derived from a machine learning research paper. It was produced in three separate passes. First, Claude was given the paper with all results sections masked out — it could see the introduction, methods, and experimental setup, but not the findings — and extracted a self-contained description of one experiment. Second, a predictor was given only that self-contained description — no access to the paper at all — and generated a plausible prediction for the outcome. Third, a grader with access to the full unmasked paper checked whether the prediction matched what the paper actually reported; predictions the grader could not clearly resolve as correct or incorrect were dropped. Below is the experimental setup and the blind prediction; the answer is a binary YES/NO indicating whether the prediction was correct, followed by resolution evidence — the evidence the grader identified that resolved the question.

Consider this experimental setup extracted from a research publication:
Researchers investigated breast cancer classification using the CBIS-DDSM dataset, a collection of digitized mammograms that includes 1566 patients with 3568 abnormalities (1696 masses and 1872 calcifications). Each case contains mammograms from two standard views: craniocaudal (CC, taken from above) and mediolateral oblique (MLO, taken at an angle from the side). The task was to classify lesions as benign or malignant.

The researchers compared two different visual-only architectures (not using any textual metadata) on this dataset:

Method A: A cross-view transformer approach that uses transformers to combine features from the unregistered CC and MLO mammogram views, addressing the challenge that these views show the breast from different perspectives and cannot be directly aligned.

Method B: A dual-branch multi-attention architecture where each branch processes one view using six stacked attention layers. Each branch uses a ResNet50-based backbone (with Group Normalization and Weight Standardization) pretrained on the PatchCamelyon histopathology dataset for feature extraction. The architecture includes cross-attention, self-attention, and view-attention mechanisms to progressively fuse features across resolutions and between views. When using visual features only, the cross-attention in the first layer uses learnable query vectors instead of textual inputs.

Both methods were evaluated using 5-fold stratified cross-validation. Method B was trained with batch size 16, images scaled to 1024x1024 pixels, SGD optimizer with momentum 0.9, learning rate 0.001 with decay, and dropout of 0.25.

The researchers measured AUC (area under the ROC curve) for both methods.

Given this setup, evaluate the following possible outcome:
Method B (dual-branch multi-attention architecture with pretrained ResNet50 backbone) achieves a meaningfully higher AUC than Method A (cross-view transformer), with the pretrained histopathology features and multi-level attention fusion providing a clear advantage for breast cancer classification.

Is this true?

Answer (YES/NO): NO